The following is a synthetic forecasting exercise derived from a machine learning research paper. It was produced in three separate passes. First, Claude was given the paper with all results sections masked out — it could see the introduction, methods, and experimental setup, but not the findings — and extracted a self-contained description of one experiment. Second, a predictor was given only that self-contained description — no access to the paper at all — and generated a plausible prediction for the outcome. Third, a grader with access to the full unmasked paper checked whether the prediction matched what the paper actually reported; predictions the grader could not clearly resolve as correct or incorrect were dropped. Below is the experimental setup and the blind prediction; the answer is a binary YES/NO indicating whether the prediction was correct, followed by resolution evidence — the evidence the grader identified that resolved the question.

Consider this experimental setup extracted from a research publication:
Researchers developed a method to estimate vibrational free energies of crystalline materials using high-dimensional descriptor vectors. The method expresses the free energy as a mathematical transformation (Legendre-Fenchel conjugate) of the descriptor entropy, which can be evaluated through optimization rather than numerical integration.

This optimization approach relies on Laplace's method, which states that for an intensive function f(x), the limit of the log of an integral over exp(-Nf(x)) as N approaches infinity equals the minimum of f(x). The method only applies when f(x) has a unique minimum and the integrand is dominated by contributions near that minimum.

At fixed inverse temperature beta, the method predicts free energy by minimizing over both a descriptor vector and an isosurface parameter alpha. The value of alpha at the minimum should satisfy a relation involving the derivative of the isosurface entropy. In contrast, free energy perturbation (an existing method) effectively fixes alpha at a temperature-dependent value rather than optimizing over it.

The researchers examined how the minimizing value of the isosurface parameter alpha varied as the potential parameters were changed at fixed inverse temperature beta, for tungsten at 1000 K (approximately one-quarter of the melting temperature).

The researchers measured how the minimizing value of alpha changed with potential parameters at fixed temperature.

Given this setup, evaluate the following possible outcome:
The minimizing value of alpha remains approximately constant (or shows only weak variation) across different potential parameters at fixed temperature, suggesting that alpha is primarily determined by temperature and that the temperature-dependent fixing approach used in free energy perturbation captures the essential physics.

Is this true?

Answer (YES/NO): NO